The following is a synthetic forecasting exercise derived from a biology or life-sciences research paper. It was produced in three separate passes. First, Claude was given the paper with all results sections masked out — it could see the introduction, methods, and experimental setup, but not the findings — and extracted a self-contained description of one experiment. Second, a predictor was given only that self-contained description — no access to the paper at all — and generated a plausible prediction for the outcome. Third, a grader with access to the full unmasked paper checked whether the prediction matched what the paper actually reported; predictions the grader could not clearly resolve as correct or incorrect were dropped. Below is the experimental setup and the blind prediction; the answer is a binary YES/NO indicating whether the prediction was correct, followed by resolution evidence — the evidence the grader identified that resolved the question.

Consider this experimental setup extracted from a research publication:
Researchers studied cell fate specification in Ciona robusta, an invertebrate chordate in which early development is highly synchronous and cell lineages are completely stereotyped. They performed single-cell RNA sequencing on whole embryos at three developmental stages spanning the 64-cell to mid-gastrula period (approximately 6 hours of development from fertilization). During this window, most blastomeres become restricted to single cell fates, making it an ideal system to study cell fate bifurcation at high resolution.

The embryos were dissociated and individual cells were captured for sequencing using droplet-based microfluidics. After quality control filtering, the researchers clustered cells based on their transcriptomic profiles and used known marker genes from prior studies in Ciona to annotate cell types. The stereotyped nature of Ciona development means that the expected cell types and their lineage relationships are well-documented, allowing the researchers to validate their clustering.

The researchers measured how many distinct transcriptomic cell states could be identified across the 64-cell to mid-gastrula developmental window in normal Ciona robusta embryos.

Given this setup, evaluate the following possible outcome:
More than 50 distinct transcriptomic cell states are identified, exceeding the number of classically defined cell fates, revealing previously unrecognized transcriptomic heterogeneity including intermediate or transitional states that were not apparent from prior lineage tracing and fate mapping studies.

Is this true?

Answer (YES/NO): NO